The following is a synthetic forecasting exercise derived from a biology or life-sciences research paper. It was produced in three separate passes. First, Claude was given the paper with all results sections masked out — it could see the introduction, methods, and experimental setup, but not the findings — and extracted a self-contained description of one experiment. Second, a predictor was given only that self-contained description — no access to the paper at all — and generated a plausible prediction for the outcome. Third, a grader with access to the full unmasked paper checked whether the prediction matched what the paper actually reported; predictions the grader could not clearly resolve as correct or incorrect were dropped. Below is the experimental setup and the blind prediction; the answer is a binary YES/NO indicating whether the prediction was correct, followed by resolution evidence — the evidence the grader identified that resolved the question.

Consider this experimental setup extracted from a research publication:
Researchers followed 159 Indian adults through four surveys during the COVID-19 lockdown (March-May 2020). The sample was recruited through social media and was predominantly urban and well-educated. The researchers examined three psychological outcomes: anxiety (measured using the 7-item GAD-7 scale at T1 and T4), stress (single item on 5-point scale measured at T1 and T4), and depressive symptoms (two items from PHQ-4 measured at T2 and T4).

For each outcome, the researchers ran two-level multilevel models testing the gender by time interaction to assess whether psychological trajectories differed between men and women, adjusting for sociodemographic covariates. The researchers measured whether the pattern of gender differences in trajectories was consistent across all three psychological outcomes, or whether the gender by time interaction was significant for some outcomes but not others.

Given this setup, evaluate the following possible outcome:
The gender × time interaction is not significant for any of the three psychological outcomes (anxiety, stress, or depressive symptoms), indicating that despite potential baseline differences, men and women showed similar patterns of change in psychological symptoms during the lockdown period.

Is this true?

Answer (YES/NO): NO